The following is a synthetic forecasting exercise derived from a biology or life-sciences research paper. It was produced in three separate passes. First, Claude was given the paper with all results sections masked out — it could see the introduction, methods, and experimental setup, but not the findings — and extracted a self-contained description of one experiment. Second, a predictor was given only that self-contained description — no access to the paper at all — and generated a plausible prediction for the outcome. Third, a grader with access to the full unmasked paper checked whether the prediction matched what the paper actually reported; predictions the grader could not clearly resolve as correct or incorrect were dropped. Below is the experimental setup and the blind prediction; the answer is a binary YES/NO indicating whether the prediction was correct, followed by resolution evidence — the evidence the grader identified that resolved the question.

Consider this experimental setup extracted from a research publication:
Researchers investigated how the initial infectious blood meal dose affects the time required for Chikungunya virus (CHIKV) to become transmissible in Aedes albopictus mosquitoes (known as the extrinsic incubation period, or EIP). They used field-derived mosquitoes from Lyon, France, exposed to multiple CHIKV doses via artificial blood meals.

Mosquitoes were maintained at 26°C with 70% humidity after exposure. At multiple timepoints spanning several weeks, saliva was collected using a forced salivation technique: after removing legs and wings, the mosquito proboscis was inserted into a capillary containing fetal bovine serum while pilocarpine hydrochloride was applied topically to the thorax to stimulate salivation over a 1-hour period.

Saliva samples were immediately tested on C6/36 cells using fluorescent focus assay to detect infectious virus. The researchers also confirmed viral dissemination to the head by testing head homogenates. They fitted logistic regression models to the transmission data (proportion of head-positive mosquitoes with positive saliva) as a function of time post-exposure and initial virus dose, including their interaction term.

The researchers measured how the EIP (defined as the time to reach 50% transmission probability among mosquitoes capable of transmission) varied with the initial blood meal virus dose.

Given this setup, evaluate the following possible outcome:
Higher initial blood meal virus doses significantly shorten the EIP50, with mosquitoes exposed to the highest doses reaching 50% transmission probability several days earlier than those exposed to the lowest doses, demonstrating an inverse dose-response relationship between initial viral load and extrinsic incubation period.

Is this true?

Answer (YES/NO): NO